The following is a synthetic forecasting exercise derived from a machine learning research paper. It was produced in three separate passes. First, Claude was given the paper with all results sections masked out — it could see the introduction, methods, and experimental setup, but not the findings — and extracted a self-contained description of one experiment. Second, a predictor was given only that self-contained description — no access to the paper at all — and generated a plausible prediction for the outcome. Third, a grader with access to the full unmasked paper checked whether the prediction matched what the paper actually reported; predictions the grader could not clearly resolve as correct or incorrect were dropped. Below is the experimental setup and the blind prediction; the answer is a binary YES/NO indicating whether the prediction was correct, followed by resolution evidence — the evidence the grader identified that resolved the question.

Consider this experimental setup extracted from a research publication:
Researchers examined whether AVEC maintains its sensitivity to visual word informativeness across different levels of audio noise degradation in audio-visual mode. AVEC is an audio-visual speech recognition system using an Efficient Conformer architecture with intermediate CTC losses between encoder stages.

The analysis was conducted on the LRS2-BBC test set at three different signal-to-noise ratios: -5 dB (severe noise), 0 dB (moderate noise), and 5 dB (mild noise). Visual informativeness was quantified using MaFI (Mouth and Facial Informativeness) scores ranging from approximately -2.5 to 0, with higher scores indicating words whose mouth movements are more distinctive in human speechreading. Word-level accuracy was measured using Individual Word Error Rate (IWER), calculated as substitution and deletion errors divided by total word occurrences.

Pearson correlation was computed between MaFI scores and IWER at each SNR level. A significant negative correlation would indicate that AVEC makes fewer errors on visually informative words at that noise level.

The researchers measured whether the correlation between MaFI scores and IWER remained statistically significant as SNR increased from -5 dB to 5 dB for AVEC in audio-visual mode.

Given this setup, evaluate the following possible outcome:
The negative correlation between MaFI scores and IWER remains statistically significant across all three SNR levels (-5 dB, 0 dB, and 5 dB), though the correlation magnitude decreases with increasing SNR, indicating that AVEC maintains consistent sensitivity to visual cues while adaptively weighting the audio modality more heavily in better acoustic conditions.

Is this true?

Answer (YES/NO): NO